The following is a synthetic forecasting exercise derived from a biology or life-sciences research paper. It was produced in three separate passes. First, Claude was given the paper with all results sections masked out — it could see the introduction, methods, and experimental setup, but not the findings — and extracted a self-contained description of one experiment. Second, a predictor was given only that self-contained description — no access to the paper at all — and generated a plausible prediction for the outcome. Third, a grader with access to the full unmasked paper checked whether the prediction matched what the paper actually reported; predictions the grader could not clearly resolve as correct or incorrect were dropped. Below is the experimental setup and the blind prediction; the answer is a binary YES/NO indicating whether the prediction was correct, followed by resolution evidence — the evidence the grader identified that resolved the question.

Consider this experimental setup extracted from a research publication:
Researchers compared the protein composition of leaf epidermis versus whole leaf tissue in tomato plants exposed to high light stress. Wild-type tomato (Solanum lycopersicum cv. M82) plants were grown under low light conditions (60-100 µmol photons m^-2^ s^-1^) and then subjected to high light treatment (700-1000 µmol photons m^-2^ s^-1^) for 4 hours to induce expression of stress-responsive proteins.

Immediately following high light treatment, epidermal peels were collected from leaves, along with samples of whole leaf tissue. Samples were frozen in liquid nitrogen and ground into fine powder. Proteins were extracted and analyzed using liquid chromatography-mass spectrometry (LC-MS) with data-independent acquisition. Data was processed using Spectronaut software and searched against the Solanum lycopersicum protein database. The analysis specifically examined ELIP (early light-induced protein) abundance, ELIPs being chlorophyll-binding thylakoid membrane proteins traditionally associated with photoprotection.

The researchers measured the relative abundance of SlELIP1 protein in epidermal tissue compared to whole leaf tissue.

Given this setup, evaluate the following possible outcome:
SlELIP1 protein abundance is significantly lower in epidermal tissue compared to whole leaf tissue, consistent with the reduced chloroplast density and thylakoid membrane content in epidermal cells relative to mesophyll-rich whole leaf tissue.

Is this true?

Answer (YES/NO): NO